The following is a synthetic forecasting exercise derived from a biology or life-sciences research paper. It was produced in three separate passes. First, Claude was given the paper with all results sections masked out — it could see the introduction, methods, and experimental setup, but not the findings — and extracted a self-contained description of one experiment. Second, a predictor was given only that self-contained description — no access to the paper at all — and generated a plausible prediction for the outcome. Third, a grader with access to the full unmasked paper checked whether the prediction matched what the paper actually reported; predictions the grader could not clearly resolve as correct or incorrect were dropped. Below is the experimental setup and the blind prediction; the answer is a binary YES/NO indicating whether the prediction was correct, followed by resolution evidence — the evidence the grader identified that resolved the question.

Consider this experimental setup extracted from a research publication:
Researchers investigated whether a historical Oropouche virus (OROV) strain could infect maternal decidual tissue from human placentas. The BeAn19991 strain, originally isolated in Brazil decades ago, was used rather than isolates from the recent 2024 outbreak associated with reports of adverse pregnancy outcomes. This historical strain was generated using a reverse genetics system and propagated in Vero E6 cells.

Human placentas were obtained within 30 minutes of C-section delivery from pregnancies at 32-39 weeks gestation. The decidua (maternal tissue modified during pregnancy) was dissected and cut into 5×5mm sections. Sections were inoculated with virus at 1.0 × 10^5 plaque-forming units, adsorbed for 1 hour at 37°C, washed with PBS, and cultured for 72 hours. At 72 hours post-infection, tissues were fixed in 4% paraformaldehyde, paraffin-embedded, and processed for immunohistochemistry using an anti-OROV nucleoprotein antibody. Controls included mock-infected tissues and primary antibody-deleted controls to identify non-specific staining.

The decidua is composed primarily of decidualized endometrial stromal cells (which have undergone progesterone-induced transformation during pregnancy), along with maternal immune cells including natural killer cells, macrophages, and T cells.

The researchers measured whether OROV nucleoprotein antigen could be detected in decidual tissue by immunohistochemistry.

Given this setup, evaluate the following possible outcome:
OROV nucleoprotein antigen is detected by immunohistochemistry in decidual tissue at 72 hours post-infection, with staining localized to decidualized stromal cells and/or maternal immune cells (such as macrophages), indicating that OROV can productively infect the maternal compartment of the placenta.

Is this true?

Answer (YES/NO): NO